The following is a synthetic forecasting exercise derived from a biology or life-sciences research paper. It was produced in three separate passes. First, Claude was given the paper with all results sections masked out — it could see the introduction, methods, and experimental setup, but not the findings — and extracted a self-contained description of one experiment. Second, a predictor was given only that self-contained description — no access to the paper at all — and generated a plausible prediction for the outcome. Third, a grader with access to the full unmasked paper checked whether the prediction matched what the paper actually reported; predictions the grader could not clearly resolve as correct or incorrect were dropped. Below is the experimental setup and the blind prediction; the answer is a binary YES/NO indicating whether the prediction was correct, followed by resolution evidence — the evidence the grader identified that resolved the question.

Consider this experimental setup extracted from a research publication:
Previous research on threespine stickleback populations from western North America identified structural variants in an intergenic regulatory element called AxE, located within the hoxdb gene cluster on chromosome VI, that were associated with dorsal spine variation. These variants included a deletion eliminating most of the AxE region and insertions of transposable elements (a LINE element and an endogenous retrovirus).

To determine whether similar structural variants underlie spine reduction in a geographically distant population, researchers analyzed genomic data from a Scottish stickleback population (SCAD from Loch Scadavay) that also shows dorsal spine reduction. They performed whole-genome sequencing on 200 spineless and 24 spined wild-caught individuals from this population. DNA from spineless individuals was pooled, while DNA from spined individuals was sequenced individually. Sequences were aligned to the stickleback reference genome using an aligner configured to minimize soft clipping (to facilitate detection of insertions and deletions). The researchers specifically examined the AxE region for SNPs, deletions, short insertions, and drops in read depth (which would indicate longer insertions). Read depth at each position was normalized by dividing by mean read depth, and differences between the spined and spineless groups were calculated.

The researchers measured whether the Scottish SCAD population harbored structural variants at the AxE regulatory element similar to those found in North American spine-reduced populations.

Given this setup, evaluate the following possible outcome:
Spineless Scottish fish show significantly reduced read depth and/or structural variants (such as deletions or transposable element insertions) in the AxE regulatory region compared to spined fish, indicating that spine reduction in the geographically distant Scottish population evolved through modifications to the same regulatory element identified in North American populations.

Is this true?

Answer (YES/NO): NO